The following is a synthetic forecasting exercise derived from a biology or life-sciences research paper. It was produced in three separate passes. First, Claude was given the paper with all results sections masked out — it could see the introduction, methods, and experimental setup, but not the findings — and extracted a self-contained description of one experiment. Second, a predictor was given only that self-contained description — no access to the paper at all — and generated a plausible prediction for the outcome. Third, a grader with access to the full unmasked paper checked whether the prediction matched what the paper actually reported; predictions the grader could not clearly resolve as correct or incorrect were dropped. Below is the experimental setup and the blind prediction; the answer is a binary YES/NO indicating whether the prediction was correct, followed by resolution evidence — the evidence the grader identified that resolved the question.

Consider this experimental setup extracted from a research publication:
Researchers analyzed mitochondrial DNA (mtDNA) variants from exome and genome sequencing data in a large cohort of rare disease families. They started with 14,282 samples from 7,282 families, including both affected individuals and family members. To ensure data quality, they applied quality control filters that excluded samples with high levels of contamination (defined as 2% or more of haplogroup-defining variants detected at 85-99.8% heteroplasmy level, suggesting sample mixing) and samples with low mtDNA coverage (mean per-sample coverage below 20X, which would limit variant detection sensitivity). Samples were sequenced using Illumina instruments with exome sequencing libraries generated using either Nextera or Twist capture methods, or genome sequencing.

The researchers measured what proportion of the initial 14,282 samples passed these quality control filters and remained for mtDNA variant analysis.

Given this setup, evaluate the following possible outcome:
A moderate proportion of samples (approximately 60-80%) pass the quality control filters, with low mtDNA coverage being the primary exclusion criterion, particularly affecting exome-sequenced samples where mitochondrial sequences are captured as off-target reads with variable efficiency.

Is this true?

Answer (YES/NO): NO